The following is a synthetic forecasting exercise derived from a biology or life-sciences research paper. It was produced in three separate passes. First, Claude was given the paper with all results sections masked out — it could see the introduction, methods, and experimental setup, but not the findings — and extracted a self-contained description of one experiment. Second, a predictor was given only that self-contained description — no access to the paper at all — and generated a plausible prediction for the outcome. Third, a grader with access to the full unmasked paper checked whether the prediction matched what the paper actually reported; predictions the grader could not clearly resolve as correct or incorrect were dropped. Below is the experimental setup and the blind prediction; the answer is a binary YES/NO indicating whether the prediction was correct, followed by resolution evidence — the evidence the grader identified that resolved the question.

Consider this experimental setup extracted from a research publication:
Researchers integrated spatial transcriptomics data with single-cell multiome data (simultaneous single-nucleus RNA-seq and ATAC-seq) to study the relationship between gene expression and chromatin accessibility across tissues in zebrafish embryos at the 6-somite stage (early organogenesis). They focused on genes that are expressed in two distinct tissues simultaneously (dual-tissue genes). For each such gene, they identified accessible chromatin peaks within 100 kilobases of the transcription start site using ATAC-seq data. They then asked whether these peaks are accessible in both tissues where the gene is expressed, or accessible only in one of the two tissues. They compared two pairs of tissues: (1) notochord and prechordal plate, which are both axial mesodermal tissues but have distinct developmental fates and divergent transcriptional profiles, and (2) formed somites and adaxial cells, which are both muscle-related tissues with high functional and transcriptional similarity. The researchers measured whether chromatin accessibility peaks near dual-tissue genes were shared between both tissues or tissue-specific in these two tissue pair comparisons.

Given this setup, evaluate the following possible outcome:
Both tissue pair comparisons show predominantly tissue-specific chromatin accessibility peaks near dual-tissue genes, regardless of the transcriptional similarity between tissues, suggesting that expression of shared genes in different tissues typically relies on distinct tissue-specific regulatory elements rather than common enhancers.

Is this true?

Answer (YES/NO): NO